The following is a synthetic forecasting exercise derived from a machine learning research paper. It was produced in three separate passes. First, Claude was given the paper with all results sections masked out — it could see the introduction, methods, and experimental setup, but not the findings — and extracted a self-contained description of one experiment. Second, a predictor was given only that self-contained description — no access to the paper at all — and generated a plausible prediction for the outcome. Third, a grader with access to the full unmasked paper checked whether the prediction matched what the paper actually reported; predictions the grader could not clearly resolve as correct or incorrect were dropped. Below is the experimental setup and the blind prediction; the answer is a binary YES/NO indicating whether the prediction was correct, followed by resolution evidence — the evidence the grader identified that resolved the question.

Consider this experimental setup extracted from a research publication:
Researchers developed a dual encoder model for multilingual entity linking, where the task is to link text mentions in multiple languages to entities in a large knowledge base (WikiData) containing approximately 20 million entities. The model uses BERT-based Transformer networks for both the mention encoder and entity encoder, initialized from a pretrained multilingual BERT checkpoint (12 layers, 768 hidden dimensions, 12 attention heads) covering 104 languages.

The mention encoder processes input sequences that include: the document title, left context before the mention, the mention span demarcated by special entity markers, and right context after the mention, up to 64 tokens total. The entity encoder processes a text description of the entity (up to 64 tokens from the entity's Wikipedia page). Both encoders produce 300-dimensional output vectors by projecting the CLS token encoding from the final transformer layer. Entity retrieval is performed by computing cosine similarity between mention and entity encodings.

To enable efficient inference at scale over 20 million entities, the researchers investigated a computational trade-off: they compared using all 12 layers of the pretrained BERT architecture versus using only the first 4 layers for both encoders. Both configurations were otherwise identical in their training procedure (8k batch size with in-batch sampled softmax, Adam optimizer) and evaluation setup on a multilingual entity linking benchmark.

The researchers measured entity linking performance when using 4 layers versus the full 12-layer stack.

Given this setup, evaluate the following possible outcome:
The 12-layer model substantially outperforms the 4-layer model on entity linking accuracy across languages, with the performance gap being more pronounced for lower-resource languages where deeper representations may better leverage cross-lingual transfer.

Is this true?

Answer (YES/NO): NO